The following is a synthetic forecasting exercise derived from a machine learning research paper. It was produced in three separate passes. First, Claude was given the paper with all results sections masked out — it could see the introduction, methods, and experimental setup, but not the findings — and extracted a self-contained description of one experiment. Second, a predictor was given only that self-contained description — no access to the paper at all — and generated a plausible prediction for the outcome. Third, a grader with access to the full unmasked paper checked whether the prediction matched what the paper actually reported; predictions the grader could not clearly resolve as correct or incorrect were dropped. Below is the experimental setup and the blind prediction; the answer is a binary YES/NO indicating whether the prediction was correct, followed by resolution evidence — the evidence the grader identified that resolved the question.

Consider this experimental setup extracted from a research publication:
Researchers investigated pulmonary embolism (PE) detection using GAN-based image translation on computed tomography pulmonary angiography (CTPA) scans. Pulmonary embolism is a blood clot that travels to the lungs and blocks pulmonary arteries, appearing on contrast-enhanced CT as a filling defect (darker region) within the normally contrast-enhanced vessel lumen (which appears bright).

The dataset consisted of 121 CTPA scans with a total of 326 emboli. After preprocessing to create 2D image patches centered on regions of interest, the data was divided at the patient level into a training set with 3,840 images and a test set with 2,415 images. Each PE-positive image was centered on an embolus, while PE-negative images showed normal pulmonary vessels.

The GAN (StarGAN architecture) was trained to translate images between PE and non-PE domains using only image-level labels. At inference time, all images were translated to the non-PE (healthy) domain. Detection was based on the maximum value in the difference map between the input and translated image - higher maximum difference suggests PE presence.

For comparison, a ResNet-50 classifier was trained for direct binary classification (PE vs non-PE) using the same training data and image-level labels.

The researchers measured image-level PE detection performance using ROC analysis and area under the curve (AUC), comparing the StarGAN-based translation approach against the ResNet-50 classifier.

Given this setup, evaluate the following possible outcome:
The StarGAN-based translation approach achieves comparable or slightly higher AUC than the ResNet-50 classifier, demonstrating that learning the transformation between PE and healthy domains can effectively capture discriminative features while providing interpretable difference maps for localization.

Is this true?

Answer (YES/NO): NO